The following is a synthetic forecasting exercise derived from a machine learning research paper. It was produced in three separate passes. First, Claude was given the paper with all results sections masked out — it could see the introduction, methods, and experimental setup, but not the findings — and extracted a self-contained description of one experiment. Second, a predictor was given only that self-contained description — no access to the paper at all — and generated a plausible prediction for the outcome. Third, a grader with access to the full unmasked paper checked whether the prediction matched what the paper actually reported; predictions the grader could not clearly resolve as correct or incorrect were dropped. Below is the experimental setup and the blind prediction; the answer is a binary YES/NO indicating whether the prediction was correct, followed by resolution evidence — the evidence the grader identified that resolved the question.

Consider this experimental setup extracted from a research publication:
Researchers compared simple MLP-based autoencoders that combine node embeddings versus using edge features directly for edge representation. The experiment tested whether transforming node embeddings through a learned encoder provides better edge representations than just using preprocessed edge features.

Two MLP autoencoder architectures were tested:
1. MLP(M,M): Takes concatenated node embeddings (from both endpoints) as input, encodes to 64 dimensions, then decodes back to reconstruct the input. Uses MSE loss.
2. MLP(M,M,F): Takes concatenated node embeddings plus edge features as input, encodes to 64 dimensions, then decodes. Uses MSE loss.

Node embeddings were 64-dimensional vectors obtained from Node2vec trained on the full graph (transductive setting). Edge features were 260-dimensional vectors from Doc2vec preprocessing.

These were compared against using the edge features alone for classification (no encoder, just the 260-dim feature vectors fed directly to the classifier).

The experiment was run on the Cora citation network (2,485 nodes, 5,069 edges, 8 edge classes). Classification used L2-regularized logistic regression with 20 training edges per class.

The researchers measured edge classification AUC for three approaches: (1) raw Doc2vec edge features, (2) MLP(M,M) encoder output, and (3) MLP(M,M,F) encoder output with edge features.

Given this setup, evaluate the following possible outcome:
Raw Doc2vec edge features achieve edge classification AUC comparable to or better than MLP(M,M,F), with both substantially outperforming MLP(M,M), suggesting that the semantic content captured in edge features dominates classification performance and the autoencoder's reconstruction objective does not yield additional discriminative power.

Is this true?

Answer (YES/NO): YES